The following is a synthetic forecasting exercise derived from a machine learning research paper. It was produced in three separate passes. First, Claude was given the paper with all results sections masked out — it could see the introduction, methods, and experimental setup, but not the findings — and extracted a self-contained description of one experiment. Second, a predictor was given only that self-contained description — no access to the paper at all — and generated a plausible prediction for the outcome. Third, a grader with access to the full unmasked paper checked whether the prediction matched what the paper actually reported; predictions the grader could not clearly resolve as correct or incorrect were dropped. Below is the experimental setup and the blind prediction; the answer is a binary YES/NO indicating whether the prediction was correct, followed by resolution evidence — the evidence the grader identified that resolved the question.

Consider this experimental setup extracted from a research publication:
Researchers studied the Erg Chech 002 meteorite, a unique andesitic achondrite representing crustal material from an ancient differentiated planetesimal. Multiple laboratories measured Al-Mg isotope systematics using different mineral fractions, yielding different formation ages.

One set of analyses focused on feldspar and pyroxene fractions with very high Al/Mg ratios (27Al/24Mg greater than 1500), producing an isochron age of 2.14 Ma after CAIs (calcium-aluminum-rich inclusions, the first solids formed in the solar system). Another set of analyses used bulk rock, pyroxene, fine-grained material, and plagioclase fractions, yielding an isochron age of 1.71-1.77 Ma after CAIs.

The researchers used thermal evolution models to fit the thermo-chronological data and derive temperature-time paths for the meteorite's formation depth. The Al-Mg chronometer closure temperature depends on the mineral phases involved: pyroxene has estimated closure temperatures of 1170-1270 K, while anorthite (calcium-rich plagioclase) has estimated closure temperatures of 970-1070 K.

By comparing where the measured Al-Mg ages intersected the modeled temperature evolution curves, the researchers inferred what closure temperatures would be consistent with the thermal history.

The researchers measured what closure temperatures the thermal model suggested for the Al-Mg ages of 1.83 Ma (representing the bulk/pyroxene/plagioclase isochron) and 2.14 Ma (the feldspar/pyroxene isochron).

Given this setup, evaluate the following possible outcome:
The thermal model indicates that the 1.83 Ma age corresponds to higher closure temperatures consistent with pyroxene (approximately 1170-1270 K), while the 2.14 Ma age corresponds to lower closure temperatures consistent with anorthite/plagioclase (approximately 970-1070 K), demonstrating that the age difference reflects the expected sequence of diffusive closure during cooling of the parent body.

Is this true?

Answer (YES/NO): NO